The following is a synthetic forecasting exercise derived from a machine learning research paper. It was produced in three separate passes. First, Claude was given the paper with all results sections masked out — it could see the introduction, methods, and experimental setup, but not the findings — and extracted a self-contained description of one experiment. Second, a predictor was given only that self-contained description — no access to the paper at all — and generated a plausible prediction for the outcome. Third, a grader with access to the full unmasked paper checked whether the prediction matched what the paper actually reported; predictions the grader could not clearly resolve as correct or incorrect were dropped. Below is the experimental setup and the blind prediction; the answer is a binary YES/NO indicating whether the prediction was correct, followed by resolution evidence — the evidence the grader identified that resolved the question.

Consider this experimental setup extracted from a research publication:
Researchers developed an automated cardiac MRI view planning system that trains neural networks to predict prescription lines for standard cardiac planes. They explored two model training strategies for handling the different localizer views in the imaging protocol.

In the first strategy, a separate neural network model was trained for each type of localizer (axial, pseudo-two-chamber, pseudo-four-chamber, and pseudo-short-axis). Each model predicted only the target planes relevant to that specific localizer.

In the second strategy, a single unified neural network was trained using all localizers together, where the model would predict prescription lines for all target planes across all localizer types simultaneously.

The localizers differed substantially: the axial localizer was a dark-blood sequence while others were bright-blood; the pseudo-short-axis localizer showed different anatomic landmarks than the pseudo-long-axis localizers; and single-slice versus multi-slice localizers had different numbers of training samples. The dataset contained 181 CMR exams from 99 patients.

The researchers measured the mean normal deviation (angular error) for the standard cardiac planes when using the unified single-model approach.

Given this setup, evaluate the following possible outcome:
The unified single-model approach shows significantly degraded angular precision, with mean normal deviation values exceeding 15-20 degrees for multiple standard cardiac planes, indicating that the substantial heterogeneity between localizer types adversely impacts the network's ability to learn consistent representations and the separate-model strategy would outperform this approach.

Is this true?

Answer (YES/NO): YES